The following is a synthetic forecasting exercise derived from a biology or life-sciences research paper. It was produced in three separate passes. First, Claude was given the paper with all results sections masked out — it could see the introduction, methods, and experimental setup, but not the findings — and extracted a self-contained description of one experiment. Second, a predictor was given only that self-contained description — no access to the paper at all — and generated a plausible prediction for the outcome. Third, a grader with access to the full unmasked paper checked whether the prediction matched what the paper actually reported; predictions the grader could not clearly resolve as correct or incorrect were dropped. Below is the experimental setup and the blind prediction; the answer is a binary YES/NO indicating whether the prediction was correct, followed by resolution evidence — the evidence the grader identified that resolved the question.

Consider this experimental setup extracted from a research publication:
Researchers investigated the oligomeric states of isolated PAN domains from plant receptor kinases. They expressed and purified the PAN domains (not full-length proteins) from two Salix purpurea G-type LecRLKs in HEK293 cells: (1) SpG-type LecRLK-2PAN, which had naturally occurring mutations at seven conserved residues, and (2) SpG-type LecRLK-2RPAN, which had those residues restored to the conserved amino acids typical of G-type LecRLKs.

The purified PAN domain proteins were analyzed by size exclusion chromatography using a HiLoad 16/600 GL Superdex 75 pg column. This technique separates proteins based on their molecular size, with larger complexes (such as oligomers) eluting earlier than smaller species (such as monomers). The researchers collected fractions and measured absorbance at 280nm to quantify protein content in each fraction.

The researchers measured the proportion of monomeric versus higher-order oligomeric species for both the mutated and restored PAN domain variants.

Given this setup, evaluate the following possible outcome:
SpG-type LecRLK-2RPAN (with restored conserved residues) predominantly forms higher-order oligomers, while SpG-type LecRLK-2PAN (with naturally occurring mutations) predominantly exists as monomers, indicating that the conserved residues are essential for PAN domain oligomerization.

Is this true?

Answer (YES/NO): NO